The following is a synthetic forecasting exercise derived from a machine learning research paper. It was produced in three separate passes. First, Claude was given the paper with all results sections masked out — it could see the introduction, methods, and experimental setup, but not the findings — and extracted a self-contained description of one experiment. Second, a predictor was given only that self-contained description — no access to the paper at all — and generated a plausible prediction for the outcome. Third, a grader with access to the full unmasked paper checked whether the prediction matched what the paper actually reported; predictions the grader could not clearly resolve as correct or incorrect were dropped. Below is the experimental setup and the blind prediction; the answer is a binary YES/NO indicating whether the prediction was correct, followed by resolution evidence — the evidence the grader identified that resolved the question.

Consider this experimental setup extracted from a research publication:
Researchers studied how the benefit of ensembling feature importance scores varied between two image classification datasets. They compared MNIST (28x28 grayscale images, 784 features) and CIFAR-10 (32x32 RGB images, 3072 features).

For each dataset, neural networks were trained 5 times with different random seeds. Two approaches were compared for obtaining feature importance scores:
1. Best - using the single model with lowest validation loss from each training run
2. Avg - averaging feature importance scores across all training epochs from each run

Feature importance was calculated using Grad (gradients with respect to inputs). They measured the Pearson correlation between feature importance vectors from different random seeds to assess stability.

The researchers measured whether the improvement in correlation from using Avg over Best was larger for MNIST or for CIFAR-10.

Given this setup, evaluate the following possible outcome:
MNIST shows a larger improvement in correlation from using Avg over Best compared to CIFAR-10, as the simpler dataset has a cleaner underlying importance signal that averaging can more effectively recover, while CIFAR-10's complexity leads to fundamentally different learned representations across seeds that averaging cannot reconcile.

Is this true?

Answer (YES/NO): YES